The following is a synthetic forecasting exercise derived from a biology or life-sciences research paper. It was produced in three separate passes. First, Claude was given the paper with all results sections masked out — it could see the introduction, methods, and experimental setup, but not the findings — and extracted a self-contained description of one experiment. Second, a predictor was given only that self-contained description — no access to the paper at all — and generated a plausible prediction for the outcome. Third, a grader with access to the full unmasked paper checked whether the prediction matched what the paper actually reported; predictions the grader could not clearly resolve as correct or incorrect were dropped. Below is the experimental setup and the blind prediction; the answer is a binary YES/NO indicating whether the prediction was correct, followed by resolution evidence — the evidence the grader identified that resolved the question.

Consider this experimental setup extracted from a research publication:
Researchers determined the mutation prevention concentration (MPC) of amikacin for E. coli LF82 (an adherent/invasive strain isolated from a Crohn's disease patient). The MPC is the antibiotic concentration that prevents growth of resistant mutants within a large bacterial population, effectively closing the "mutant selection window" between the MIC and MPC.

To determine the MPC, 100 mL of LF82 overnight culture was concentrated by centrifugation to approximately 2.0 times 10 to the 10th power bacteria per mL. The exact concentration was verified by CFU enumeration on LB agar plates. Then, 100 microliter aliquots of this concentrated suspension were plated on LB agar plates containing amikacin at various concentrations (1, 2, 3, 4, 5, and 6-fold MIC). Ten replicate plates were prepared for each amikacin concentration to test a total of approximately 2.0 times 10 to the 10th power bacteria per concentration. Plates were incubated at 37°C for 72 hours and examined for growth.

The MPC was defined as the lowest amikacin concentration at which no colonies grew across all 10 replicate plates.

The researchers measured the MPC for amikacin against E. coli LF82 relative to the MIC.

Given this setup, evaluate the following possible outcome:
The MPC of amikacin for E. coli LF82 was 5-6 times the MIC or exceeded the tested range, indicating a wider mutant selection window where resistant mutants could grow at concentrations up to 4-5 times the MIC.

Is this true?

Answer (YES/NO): NO